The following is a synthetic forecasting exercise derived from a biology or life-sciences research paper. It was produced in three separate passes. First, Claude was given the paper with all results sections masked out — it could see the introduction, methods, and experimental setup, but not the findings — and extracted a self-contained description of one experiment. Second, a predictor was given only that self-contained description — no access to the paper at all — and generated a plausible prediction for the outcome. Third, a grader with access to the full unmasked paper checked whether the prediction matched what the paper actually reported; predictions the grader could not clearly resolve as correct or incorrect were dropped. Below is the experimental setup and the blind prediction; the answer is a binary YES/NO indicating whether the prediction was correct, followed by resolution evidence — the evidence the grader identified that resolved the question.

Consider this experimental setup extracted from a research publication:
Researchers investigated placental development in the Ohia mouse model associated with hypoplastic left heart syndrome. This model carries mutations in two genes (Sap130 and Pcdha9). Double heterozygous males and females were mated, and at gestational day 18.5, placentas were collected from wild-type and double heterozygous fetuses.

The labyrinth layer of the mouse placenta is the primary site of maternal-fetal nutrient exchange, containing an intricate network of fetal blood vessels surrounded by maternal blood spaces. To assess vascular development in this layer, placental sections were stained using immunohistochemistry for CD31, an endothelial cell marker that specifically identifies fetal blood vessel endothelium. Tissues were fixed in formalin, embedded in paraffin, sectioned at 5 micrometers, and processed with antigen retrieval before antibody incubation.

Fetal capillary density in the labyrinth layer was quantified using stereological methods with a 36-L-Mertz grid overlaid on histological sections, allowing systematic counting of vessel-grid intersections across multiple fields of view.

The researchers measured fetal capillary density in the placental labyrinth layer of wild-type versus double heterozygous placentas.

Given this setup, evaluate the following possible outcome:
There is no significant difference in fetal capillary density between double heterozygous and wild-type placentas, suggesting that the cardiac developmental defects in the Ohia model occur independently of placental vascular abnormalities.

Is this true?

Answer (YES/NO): NO